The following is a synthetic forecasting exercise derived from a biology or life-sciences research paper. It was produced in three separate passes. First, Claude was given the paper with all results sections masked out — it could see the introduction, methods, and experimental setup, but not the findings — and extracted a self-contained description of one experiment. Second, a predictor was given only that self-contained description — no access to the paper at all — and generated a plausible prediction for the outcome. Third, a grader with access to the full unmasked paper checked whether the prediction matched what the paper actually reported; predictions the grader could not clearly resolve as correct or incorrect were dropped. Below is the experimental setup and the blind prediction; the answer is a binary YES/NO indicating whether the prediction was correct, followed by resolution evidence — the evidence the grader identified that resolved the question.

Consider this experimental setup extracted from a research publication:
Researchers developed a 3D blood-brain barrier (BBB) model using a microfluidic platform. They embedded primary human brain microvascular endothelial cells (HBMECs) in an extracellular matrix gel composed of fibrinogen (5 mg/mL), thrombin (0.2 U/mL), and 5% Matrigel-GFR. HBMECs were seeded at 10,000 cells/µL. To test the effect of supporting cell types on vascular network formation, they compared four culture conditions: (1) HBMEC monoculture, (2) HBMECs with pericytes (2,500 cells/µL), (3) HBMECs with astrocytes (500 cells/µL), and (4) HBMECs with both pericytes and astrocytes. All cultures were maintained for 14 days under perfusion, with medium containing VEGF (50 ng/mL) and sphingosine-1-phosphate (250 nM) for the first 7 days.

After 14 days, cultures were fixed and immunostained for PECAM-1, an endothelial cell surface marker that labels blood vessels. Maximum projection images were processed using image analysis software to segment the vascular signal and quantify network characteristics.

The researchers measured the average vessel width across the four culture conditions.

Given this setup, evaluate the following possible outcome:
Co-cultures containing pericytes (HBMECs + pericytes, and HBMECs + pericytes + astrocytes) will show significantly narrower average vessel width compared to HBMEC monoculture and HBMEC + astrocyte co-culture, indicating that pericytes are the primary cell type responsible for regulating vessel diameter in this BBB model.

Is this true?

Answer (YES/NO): YES